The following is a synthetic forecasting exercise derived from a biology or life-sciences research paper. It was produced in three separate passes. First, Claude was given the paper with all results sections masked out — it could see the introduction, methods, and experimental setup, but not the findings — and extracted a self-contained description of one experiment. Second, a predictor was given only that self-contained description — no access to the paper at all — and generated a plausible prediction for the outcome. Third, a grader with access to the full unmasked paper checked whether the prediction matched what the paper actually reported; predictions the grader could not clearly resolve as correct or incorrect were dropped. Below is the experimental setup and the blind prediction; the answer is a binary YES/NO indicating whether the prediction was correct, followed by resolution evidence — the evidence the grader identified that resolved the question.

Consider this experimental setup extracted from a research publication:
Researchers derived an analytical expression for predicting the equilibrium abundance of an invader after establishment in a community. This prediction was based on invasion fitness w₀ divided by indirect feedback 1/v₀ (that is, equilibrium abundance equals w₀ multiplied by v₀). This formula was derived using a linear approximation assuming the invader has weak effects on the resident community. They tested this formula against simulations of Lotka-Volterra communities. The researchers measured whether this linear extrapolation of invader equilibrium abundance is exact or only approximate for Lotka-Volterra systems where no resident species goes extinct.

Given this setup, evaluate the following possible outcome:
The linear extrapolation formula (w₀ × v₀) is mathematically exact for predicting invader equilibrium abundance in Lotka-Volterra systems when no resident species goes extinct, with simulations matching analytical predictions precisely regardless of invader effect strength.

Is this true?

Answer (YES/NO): YES